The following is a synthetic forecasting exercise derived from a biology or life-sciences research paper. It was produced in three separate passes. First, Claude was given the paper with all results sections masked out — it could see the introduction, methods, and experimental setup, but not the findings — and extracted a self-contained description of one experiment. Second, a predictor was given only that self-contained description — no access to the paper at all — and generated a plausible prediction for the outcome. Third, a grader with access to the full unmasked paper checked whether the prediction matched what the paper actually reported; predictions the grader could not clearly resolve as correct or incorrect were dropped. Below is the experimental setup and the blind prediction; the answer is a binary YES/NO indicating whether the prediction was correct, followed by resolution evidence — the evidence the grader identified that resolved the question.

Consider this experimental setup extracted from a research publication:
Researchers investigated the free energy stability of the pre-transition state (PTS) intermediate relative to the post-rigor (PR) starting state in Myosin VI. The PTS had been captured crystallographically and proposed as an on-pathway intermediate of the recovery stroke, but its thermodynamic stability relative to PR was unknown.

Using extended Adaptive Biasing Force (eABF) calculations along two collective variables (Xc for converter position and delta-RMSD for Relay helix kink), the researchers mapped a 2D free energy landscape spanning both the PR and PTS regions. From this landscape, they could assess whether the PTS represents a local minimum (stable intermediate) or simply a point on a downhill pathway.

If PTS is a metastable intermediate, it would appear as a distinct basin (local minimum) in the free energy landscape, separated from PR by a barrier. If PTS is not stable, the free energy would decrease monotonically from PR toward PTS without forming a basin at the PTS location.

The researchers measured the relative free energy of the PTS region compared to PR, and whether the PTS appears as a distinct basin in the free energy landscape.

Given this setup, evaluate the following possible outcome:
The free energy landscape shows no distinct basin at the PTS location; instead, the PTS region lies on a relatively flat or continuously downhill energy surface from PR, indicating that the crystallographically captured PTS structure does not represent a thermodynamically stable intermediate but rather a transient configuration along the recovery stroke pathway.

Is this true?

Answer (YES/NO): NO